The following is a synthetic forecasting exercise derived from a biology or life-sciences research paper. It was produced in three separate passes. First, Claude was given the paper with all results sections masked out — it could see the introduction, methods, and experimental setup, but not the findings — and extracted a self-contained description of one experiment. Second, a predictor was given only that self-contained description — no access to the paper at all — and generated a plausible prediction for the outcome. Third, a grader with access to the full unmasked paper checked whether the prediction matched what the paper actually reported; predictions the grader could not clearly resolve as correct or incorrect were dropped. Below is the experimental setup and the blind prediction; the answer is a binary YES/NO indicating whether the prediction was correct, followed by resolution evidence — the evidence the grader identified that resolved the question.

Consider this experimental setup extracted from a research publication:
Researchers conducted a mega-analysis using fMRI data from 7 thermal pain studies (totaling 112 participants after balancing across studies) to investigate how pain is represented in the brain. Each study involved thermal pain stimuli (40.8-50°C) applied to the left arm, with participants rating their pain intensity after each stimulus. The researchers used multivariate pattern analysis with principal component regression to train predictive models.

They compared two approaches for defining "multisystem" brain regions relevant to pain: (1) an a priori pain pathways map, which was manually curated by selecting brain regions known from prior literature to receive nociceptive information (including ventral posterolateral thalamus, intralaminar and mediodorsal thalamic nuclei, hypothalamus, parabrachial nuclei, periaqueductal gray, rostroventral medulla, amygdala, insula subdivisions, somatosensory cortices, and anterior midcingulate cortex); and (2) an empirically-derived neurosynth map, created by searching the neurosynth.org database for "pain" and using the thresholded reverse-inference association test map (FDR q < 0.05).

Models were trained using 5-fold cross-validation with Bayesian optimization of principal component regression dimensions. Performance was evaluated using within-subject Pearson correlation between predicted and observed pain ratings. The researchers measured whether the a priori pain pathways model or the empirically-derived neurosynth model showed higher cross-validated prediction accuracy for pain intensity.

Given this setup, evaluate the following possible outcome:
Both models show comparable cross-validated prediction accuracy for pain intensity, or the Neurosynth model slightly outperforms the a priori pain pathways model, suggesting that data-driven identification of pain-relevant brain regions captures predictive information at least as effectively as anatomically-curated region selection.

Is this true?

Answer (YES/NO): YES